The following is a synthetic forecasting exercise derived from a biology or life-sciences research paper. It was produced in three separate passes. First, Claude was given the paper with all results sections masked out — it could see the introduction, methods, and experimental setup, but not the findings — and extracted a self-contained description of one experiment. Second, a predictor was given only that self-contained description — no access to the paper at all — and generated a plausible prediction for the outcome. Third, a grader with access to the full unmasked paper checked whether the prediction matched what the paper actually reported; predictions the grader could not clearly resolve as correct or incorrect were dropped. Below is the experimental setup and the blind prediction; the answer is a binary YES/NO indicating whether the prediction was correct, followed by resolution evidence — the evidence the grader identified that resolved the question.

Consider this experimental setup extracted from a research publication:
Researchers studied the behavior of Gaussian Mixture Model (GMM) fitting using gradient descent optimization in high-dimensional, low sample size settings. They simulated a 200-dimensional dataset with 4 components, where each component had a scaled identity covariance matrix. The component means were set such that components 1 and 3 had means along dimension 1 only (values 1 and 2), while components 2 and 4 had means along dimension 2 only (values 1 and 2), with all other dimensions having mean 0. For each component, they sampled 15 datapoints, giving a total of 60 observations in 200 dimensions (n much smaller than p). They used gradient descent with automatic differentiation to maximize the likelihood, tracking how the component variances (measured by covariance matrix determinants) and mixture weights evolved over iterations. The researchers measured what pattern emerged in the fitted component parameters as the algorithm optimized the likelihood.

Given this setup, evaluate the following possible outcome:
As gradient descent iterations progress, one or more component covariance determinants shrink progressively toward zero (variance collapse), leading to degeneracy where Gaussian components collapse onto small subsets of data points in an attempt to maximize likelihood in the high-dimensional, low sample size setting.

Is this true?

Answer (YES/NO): NO